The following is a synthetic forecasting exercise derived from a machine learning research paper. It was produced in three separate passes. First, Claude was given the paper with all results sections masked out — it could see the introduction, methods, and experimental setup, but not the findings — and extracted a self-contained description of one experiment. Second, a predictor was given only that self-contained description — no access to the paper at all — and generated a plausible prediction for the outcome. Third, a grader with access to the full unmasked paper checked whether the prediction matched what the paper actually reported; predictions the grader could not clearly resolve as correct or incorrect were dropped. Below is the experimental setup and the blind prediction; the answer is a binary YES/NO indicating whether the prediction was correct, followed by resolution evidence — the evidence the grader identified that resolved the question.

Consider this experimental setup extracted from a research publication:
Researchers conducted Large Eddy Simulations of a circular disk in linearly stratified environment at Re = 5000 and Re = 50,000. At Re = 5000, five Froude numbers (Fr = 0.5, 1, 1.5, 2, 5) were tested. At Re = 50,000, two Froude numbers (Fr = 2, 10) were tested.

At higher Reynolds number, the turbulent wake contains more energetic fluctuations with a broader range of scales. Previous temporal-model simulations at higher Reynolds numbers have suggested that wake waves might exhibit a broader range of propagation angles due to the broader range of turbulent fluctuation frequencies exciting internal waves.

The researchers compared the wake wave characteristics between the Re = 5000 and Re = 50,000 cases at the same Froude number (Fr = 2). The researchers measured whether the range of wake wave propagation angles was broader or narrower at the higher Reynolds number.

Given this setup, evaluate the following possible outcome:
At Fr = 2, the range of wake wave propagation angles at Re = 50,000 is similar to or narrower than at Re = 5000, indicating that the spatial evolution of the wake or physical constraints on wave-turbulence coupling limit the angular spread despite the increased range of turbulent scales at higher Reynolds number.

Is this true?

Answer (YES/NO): YES